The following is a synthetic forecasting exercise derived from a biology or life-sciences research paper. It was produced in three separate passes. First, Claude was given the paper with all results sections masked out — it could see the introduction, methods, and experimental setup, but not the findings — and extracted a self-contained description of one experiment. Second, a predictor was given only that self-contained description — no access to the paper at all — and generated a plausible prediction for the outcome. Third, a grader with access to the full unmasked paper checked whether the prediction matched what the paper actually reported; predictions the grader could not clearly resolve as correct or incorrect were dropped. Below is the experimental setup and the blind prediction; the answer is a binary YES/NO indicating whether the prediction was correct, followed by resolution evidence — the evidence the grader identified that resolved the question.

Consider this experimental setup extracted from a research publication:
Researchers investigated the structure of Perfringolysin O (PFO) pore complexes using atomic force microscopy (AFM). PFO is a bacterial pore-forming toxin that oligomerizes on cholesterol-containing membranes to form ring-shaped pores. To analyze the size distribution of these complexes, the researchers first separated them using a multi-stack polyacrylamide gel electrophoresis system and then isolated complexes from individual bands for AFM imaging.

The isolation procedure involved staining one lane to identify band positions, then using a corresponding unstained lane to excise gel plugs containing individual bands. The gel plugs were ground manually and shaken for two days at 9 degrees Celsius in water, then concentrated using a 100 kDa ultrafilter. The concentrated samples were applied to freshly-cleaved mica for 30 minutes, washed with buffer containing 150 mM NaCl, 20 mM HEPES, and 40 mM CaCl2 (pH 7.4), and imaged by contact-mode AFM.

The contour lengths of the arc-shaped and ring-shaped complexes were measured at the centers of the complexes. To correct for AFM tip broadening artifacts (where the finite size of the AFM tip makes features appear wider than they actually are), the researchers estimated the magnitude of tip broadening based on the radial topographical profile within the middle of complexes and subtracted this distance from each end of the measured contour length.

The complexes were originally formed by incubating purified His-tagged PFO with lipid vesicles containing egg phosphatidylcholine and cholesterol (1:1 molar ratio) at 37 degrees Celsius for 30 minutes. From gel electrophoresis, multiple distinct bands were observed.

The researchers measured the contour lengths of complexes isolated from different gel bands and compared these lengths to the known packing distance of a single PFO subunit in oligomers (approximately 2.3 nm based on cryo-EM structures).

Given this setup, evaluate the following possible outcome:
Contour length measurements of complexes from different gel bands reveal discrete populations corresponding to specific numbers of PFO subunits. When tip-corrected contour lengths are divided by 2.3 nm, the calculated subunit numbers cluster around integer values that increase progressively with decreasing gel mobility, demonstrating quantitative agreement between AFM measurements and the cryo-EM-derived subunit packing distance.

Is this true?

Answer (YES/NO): NO